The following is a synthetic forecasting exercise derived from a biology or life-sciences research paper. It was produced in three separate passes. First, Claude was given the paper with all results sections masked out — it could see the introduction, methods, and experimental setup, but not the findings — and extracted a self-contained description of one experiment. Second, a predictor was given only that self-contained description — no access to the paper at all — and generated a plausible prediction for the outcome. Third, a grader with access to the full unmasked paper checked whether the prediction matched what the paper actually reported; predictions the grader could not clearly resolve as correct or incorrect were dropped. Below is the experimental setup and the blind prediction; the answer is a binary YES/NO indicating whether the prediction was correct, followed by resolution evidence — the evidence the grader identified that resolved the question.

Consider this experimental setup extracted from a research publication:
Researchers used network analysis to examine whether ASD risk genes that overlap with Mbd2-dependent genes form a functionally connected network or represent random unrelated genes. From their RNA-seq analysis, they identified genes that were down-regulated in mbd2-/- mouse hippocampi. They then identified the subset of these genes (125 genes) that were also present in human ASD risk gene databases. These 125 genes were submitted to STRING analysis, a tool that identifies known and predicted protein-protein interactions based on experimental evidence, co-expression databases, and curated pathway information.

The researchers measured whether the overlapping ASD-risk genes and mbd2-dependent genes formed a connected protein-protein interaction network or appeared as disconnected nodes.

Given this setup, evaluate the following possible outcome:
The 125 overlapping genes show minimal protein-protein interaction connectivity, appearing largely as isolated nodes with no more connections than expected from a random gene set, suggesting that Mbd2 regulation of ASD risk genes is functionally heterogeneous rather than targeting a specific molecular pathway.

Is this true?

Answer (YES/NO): NO